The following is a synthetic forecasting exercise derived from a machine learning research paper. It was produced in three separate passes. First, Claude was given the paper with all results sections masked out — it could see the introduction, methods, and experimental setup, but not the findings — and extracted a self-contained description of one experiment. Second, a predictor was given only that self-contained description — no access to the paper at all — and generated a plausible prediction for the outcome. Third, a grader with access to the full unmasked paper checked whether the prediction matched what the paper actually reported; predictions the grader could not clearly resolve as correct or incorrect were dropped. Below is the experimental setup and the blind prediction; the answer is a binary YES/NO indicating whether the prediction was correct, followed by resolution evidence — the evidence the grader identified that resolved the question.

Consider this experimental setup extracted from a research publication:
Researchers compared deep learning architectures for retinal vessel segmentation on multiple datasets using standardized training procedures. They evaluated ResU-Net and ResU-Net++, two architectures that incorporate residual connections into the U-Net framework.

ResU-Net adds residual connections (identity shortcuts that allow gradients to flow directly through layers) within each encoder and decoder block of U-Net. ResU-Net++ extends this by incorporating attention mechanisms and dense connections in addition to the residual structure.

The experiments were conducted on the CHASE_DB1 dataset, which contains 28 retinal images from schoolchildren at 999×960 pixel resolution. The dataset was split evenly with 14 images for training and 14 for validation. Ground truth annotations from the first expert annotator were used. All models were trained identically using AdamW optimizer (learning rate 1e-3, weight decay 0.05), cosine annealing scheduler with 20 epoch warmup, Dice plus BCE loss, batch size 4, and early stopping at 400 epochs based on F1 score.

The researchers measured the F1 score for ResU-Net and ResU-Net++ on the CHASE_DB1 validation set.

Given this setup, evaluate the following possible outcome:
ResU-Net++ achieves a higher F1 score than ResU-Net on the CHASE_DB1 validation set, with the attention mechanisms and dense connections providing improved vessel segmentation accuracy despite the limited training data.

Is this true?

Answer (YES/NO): NO